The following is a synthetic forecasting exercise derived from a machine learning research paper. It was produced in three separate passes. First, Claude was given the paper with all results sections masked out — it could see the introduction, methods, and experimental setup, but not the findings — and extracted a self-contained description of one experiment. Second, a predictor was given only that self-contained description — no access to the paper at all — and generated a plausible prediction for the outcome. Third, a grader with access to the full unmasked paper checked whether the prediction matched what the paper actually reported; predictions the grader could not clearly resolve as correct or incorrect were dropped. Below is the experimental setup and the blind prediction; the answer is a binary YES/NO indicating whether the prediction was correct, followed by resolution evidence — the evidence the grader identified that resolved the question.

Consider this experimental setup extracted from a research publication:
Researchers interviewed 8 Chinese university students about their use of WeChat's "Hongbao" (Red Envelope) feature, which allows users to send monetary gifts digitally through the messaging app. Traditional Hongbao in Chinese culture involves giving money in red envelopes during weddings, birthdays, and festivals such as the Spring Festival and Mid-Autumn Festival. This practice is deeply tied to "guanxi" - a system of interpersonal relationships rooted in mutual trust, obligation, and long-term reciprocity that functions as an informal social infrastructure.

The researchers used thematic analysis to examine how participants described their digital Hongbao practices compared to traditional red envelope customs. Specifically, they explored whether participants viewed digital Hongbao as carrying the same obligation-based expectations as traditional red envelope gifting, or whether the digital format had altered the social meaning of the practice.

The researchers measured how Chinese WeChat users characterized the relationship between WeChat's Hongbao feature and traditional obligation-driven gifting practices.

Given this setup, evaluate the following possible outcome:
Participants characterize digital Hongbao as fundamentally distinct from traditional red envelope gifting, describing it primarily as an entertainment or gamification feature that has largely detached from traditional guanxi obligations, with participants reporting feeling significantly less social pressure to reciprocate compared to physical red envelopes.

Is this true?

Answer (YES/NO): YES